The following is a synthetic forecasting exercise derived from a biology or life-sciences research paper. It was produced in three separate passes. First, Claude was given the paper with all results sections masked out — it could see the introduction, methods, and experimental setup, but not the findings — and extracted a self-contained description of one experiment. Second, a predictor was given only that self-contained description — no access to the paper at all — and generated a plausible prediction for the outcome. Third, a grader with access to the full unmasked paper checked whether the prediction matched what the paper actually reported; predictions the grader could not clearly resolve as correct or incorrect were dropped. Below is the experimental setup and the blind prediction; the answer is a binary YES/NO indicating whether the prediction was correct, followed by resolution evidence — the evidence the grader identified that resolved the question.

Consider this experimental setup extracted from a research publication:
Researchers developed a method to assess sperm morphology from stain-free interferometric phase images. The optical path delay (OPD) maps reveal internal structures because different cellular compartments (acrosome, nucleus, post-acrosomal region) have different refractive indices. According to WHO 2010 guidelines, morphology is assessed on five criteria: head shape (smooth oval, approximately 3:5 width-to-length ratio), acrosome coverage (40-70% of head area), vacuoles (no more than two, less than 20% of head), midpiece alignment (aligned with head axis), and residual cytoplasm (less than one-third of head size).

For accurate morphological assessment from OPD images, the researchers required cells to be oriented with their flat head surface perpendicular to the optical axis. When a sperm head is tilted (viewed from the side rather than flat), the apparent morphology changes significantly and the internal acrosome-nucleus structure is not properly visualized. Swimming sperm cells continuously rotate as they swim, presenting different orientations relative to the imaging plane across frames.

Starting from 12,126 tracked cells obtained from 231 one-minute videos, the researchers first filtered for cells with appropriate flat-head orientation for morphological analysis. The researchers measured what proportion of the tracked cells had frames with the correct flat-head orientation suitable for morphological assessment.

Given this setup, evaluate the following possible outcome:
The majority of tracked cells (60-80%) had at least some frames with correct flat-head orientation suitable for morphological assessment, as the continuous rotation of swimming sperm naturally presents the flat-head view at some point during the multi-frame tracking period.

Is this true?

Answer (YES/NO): NO